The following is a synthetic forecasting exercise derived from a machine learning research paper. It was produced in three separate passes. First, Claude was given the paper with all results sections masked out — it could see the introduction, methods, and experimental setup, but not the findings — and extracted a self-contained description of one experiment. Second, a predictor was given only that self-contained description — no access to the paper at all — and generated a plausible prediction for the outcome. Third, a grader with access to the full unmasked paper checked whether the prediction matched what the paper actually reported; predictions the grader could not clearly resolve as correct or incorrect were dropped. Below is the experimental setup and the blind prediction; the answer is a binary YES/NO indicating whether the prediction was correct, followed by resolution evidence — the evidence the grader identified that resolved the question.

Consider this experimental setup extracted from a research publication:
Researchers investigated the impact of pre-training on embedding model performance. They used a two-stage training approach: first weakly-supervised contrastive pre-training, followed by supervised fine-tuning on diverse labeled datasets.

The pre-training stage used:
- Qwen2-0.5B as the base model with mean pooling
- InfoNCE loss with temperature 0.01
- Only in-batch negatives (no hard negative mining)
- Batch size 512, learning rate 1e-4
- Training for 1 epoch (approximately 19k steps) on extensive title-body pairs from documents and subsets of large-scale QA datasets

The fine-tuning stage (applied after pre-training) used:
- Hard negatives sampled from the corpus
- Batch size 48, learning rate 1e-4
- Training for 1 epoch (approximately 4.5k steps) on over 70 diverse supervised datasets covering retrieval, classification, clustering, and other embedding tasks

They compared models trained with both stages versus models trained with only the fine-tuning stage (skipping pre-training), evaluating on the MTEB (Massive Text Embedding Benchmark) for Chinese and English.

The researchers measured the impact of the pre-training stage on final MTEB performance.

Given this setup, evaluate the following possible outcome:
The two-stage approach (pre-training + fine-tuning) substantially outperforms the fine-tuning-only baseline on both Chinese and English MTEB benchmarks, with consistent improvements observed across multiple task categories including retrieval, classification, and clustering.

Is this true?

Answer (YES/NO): NO